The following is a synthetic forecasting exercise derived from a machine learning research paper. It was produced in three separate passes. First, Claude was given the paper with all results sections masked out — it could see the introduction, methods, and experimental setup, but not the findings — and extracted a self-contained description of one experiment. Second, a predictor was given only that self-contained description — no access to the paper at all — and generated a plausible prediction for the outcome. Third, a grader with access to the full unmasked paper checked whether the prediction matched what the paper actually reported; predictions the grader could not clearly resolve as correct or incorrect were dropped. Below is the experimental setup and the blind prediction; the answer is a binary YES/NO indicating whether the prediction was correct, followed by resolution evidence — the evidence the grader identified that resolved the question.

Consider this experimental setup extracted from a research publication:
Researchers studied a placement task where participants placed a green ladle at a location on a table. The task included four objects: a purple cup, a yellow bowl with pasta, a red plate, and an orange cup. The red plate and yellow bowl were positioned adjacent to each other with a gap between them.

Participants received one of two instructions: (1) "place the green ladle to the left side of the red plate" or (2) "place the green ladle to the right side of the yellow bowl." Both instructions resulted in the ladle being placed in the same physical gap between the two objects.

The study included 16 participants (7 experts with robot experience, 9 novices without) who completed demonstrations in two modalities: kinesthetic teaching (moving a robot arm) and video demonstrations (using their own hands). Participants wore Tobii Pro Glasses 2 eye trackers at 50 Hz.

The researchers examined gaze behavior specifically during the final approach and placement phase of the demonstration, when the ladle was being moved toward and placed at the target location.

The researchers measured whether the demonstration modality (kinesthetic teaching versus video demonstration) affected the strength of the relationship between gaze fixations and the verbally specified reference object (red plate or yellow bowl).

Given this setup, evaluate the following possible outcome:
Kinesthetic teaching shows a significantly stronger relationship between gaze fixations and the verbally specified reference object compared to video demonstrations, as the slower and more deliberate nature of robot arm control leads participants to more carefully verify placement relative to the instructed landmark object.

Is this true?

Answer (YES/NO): NO